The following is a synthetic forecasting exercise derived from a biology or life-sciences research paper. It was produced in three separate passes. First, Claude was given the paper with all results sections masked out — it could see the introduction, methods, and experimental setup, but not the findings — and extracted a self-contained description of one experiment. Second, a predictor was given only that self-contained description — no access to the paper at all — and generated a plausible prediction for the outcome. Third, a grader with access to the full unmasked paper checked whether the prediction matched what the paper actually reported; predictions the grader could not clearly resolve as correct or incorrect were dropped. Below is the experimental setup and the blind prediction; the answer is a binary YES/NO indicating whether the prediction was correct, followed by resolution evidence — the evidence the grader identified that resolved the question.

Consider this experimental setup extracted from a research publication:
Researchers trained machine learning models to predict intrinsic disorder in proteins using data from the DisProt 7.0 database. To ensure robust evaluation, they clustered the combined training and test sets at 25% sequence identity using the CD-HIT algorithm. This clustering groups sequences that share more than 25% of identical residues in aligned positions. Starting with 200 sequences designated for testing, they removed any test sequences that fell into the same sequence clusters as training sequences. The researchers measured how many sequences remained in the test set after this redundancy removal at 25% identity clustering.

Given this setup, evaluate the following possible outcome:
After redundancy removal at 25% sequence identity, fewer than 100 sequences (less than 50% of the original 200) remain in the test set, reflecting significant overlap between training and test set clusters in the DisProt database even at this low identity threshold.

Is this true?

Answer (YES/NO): NO